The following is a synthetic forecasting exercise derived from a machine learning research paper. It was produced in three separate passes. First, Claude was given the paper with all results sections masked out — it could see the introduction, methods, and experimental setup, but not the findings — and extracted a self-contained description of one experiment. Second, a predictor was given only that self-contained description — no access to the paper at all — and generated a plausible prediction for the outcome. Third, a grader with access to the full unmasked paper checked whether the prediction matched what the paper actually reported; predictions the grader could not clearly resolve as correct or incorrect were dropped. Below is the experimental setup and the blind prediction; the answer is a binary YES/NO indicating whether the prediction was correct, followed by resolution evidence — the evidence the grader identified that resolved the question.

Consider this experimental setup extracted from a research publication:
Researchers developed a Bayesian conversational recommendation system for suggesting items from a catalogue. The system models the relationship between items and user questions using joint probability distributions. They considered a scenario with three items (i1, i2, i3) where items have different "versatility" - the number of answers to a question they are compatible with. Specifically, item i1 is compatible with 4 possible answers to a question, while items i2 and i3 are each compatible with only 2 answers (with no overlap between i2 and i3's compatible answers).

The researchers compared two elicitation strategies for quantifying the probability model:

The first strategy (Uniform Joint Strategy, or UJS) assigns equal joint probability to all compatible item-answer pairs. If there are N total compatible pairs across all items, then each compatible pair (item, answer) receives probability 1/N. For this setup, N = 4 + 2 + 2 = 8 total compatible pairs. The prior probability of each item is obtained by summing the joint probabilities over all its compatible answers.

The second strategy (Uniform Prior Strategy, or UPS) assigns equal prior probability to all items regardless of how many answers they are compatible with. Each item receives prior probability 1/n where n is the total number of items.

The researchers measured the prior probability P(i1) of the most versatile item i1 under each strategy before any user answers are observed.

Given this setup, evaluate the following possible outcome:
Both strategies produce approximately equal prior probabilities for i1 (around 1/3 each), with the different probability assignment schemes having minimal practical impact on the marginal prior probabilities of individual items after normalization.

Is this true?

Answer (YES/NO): NO